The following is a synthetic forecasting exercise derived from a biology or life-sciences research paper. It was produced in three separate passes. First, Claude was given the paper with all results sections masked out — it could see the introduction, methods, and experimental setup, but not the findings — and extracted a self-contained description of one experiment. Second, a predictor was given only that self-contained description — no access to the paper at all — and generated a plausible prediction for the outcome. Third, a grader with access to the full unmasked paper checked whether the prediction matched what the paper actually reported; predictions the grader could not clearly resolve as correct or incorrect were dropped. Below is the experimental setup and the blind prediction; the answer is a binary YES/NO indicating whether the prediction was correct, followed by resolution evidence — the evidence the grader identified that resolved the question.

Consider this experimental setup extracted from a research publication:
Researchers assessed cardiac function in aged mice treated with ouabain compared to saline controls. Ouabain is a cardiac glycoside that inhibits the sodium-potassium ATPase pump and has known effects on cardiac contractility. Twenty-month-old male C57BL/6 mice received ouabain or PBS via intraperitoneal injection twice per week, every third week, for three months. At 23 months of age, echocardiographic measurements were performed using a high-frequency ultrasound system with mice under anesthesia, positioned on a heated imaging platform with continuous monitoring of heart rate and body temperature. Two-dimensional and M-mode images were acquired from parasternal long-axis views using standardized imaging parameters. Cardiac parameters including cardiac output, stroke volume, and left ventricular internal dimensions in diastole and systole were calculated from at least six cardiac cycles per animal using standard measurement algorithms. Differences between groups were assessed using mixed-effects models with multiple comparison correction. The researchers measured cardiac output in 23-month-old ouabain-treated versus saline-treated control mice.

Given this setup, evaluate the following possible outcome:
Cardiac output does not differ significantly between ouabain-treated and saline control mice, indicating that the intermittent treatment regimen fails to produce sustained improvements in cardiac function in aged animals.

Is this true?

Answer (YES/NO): NO